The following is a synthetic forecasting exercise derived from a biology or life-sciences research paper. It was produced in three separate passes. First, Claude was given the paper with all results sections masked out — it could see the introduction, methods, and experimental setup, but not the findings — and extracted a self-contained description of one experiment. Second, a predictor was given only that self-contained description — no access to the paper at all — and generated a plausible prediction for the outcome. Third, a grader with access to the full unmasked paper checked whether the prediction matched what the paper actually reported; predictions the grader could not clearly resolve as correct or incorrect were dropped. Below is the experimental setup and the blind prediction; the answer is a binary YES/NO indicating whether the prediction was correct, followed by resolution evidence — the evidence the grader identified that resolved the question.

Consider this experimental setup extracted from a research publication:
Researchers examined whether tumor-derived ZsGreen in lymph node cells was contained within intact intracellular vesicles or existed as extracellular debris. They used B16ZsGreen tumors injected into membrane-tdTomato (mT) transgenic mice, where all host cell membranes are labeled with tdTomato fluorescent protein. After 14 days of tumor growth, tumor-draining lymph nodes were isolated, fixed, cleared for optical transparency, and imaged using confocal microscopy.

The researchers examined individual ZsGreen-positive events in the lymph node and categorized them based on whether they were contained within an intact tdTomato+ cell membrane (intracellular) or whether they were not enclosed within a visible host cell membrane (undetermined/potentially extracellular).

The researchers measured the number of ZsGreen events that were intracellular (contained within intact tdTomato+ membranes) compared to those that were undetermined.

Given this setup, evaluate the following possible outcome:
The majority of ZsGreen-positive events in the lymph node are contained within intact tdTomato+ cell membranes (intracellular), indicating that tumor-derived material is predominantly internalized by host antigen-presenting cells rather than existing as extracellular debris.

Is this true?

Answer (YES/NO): YES